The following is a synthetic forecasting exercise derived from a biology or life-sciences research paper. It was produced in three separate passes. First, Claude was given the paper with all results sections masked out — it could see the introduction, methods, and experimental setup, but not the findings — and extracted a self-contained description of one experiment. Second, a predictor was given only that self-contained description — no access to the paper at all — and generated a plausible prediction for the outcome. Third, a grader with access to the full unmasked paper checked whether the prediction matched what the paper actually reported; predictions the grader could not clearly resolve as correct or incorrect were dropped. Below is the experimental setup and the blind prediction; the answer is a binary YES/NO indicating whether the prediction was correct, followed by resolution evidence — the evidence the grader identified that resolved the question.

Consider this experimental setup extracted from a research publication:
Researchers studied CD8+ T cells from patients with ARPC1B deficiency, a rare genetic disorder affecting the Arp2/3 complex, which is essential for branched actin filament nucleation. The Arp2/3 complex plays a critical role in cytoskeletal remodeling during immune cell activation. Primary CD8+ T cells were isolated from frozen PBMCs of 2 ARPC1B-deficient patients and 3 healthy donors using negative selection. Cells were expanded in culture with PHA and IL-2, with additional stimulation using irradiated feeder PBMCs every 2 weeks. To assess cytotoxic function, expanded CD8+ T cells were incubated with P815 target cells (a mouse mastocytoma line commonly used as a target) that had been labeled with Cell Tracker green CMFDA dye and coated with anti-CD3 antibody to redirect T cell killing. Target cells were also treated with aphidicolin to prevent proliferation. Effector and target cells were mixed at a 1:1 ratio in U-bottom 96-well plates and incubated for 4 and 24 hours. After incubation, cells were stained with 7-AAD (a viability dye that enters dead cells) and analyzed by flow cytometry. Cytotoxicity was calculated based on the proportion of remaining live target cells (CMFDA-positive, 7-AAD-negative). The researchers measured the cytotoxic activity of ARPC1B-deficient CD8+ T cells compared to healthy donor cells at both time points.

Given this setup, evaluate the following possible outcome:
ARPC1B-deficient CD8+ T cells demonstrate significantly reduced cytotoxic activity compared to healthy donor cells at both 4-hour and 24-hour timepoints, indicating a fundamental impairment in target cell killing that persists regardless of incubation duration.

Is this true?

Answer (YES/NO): YES